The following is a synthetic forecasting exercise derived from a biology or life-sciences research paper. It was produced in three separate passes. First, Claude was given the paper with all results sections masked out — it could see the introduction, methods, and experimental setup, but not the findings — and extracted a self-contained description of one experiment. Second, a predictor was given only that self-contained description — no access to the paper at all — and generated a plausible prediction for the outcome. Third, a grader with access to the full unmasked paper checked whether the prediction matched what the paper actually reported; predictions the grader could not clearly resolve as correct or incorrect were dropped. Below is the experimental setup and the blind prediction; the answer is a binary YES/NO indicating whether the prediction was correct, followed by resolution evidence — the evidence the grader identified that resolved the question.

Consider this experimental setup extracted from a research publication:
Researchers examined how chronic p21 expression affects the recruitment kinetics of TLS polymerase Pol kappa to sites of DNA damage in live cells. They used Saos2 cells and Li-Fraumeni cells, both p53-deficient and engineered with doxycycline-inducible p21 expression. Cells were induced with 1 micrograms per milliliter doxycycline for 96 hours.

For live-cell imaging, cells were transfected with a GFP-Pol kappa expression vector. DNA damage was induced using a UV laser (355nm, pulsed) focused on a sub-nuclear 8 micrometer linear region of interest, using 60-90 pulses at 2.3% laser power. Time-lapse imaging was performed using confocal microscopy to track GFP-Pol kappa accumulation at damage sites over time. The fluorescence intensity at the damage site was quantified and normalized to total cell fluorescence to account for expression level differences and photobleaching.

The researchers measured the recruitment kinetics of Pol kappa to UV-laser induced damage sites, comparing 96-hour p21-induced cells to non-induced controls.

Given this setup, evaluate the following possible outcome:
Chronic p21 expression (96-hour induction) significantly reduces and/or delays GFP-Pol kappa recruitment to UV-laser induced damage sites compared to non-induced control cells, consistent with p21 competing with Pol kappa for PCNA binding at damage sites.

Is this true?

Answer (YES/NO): YES